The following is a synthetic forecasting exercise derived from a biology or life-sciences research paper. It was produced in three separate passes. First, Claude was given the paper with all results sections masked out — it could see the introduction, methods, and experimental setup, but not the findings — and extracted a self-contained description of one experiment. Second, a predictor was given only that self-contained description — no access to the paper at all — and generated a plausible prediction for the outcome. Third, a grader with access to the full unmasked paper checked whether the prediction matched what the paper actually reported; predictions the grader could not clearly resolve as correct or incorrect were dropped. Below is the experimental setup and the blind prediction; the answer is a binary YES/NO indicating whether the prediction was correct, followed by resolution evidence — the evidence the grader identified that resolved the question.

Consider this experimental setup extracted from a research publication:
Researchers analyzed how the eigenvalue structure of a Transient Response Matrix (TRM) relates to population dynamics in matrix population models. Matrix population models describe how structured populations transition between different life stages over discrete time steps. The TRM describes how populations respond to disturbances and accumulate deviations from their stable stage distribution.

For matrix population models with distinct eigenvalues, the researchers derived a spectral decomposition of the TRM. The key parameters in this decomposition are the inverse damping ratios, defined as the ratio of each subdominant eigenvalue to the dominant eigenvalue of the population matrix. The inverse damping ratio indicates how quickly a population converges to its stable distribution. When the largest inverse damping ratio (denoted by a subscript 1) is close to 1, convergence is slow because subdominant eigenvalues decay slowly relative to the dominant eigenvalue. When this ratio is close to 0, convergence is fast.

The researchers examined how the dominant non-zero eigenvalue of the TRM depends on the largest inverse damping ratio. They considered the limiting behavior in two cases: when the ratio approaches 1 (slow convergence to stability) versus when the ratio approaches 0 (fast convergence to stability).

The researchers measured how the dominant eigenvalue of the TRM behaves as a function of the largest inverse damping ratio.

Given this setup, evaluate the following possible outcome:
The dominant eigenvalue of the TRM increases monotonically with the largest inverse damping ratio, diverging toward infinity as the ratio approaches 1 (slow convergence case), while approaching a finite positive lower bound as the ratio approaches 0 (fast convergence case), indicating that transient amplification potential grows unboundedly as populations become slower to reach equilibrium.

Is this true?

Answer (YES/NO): NO